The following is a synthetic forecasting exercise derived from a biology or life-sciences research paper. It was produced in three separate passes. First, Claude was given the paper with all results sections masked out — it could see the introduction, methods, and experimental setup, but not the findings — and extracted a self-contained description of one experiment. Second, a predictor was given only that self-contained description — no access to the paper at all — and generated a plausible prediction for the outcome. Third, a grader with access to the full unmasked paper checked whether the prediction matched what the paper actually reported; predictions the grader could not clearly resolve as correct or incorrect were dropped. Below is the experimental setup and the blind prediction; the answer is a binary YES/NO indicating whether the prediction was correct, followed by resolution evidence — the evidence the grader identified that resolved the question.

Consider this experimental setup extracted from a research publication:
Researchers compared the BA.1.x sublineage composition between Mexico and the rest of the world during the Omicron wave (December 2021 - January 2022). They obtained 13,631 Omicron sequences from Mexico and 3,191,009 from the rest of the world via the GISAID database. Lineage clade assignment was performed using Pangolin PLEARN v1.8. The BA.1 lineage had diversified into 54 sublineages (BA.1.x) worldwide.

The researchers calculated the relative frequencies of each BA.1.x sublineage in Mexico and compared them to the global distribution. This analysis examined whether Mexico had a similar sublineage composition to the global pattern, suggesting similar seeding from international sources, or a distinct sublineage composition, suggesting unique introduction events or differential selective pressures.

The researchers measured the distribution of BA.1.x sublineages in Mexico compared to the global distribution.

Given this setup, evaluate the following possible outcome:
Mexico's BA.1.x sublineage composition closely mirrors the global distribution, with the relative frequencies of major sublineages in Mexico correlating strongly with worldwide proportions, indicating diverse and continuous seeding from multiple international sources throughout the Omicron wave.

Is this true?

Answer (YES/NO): NO